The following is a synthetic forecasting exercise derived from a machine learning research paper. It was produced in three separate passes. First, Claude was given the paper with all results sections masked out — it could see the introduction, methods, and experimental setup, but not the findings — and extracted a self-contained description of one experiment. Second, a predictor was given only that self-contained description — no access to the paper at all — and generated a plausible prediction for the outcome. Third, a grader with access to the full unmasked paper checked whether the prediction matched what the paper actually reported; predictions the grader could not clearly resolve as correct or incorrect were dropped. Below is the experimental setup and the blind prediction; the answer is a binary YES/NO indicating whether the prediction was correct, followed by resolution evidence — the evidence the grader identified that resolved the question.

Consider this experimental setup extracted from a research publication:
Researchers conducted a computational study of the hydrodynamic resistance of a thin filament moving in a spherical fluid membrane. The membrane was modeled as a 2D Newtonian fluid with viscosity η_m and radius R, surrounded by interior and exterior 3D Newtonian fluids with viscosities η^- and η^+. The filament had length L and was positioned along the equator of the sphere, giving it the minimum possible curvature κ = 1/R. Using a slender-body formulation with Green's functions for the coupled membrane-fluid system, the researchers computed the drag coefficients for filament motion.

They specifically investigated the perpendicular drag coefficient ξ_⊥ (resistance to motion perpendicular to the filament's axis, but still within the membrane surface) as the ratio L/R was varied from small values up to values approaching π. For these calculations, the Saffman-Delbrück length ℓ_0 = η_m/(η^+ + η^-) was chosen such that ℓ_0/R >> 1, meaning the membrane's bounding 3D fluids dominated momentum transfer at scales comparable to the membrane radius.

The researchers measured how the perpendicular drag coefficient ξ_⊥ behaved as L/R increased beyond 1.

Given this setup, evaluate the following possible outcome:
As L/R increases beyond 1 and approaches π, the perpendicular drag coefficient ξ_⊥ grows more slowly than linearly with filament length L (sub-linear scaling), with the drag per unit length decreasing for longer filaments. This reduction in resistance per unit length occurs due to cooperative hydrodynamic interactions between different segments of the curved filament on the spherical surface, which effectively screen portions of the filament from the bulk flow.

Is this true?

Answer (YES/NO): NO